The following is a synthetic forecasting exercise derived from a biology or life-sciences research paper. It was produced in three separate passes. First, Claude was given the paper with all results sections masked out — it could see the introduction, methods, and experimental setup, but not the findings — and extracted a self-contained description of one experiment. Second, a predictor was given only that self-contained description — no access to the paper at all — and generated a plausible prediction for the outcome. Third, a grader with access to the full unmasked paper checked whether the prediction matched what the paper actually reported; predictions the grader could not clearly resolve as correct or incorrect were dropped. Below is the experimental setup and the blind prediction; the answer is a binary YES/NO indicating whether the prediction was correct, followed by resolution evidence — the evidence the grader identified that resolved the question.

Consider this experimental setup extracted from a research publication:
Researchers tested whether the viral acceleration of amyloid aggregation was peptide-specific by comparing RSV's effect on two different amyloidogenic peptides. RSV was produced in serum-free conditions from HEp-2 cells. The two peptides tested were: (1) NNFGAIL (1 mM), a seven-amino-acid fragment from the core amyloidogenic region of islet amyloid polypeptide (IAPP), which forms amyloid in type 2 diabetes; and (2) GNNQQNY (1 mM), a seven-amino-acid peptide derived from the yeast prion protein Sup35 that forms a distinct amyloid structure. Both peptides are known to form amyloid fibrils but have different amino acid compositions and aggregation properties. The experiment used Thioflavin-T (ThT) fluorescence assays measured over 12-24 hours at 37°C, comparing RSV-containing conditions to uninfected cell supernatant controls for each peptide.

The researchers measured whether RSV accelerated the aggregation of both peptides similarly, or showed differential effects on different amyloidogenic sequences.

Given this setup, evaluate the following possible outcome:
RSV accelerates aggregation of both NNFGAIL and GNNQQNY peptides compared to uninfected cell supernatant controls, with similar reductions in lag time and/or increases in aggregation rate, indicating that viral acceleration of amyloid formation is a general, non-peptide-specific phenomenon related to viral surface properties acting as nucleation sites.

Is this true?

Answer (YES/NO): NO